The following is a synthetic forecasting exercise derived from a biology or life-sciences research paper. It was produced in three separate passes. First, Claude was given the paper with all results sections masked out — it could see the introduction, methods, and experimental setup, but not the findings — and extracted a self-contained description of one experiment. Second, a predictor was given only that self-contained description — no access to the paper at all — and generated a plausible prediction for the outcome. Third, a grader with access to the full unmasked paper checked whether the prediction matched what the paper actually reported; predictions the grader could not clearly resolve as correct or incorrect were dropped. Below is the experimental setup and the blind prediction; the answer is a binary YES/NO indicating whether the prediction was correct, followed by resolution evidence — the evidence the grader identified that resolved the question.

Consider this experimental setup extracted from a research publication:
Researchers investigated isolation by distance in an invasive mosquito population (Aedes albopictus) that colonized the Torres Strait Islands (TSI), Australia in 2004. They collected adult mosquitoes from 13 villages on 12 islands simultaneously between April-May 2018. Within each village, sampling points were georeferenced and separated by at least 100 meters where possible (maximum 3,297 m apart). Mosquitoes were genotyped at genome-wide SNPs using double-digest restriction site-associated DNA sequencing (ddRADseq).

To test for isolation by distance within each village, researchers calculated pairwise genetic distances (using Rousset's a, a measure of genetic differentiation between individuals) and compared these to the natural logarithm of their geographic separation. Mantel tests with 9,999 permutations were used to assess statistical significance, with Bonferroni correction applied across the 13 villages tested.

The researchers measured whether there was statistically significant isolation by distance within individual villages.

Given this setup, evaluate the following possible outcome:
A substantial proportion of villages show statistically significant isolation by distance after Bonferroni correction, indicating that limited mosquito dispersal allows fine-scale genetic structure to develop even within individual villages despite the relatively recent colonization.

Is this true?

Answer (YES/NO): NO